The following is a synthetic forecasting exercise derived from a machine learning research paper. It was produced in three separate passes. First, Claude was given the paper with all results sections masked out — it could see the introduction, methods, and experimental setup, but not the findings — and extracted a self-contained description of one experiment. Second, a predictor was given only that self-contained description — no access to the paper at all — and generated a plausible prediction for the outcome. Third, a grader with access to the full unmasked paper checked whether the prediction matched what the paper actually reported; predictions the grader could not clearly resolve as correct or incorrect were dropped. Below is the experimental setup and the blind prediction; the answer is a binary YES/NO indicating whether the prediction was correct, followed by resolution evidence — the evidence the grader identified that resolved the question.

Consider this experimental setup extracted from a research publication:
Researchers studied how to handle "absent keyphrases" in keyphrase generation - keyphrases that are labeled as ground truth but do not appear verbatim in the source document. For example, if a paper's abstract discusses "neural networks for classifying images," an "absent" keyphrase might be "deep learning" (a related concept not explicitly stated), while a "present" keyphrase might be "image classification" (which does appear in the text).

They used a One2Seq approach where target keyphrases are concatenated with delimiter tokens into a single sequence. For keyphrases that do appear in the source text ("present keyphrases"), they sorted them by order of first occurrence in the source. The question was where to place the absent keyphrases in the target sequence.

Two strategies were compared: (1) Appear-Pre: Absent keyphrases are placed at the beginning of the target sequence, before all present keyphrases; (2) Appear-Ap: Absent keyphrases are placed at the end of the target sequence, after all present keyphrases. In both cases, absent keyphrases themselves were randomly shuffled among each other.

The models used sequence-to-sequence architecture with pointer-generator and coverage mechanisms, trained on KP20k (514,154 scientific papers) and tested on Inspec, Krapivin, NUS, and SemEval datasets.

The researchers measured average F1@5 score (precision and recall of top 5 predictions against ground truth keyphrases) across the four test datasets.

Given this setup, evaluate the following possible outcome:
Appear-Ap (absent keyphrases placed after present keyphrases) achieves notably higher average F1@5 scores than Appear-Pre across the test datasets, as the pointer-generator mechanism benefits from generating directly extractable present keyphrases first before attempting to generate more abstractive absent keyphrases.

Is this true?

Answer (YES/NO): NO